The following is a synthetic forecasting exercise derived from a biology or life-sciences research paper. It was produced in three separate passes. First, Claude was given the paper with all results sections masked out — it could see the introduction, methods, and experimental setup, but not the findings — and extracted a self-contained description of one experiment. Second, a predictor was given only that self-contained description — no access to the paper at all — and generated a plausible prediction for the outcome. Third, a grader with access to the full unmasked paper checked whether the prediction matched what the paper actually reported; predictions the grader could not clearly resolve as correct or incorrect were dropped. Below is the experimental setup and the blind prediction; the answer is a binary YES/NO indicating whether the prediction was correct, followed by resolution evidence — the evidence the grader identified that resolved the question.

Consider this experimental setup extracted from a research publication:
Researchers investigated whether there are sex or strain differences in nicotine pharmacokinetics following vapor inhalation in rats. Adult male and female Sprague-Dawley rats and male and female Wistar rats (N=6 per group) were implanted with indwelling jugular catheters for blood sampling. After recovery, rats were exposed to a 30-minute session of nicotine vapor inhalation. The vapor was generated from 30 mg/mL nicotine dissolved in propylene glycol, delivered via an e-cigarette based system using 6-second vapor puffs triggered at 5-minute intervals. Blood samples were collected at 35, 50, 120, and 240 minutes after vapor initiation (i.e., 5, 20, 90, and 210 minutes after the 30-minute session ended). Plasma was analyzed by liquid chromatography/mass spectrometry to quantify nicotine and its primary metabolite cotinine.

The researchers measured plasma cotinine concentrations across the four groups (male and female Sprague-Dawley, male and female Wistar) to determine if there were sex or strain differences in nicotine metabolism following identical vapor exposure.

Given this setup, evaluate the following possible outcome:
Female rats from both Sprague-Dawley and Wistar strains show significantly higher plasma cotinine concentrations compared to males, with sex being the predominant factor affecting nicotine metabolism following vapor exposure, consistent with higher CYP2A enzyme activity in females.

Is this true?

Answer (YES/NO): YES